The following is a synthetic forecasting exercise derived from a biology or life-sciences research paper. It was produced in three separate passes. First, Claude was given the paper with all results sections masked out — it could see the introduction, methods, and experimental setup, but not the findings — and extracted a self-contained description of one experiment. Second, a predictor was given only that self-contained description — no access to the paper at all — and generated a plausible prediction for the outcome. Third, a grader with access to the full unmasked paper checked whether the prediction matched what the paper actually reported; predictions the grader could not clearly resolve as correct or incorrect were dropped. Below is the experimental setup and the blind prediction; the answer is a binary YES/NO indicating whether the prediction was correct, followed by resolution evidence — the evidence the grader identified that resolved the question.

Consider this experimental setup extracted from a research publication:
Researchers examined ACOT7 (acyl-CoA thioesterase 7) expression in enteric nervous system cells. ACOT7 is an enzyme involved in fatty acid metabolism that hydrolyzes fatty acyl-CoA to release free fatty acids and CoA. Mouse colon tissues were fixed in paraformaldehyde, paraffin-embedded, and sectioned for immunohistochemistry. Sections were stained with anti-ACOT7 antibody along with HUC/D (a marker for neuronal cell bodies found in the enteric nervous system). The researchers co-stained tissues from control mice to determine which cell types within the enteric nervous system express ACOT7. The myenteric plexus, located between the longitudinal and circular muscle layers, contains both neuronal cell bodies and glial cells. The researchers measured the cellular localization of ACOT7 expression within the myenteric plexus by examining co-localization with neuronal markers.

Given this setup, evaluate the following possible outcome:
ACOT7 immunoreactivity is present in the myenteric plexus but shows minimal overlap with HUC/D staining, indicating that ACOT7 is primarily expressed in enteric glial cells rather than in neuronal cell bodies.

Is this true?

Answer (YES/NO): NO